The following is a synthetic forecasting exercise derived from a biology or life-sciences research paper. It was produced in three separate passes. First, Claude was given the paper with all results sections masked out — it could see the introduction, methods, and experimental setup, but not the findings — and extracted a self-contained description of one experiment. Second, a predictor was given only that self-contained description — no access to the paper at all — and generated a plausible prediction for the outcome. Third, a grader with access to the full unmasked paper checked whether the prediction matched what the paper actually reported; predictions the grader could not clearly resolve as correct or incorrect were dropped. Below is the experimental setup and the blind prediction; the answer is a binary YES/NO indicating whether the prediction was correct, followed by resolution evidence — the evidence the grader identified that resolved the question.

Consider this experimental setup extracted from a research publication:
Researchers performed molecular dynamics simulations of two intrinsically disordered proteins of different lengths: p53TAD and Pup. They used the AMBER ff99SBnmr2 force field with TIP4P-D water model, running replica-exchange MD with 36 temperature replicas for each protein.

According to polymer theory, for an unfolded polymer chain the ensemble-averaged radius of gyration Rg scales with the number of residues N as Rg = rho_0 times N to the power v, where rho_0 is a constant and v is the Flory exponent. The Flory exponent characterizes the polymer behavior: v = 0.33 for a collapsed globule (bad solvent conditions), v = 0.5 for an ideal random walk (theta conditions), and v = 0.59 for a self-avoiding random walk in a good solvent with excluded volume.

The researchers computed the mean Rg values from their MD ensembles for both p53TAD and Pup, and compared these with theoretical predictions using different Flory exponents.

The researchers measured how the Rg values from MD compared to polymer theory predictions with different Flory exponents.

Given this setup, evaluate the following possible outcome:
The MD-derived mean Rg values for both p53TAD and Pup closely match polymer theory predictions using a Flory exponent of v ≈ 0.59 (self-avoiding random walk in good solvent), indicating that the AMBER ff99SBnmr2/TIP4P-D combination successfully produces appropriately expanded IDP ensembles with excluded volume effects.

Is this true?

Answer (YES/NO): NO